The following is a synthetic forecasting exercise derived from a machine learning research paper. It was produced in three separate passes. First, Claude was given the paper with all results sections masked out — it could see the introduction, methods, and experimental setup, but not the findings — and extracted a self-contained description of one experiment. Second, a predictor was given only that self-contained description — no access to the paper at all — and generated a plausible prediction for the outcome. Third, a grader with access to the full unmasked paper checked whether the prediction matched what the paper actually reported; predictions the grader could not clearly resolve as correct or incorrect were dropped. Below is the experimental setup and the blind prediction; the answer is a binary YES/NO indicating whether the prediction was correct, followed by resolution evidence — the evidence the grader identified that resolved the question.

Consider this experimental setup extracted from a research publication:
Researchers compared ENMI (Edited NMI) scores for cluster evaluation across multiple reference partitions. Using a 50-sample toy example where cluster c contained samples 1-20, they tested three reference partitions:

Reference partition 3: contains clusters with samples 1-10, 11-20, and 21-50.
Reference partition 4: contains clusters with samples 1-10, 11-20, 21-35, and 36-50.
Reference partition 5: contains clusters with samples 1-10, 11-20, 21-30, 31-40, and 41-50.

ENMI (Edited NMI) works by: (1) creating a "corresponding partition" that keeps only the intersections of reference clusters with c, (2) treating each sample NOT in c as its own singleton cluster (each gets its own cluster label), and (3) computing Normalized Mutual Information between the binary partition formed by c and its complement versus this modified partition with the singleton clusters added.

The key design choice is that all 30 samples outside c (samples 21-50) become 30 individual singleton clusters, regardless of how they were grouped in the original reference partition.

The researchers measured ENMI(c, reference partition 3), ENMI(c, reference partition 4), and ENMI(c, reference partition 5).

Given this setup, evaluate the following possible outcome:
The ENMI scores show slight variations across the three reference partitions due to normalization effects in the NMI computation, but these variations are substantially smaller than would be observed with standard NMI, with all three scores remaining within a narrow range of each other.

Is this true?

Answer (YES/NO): NO